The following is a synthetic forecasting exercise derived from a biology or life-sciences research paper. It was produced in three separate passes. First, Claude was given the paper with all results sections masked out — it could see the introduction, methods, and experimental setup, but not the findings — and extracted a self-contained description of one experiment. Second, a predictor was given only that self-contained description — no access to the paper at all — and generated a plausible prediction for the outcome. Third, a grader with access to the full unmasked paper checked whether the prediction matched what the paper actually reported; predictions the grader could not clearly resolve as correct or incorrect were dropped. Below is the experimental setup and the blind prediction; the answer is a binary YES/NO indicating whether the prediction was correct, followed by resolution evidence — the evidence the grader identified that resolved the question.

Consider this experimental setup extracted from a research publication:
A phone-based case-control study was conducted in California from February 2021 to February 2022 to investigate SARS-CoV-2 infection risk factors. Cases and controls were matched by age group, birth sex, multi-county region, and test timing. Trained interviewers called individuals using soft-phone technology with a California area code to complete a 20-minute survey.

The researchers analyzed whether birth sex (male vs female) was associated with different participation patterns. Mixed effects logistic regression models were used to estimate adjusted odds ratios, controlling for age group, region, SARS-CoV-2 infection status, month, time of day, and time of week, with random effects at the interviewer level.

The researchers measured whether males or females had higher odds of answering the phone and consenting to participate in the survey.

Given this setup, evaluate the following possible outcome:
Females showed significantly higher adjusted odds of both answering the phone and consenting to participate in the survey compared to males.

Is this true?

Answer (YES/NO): NO